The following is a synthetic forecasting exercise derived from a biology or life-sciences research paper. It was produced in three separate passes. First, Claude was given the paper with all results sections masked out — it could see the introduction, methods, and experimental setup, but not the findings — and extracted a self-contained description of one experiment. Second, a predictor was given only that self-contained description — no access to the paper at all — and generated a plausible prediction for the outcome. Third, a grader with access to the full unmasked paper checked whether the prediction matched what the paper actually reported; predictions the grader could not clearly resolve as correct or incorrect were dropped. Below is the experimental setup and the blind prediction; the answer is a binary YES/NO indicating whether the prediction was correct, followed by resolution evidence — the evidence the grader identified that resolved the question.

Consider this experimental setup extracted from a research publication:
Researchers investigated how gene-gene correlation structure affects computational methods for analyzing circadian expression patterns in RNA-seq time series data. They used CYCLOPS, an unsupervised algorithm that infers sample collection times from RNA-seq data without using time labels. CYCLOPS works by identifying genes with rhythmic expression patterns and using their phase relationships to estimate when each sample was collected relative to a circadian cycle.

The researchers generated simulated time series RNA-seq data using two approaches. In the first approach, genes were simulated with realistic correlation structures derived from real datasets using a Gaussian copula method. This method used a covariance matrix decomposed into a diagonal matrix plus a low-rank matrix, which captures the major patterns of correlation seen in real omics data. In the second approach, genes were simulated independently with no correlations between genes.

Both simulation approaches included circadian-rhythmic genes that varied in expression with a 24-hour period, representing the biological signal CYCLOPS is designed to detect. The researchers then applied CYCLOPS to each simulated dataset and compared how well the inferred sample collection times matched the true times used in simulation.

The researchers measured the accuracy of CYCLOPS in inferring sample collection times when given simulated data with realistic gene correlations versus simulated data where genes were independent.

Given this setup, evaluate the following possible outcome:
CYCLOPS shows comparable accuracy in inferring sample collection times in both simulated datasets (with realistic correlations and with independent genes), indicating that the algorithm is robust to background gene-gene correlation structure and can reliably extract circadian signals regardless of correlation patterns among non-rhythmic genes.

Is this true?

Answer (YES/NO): NO